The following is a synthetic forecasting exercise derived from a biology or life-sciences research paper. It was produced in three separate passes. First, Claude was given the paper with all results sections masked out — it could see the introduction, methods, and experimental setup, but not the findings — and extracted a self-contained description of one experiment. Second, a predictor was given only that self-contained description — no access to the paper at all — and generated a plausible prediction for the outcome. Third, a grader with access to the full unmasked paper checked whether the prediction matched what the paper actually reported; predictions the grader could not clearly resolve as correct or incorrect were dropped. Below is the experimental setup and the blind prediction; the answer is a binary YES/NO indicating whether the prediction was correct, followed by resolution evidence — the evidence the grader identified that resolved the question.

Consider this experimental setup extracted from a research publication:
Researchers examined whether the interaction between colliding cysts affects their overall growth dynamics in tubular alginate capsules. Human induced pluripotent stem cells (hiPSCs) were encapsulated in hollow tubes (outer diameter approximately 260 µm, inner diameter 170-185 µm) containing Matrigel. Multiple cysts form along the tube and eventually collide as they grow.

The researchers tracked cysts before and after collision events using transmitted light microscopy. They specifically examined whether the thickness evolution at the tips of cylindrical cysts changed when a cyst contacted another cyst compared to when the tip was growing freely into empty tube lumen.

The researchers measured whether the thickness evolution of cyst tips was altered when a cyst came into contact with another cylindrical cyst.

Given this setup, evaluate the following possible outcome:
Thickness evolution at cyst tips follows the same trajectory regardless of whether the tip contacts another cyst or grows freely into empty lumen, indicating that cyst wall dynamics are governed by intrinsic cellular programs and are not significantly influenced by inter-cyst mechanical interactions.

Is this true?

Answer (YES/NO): YES